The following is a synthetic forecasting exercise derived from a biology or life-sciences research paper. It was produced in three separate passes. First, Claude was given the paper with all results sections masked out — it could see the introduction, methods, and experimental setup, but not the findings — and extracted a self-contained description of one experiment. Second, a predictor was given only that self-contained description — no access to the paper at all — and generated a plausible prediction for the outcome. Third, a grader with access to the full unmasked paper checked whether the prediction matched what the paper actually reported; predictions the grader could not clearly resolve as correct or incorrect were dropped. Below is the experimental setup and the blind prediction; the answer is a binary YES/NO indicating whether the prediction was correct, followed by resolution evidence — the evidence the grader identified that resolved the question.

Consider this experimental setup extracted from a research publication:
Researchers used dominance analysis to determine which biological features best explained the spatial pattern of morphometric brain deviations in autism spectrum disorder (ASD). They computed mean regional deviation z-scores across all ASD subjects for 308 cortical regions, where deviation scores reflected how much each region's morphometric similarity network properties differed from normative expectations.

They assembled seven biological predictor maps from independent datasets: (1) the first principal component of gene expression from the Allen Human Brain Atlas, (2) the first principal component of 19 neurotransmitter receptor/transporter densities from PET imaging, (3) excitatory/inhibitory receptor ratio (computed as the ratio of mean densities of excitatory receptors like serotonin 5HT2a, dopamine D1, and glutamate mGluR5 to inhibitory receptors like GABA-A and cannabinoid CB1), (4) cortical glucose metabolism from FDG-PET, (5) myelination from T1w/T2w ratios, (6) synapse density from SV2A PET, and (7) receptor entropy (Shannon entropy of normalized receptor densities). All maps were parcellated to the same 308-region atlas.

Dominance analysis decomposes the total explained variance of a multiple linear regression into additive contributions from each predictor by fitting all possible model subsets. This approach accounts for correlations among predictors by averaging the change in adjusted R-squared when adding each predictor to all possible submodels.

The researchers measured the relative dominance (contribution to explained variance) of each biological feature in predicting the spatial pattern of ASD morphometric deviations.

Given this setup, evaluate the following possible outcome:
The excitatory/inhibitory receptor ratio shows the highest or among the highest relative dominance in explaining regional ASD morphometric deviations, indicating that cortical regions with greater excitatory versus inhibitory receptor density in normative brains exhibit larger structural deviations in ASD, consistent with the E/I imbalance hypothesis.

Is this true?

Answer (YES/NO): NO